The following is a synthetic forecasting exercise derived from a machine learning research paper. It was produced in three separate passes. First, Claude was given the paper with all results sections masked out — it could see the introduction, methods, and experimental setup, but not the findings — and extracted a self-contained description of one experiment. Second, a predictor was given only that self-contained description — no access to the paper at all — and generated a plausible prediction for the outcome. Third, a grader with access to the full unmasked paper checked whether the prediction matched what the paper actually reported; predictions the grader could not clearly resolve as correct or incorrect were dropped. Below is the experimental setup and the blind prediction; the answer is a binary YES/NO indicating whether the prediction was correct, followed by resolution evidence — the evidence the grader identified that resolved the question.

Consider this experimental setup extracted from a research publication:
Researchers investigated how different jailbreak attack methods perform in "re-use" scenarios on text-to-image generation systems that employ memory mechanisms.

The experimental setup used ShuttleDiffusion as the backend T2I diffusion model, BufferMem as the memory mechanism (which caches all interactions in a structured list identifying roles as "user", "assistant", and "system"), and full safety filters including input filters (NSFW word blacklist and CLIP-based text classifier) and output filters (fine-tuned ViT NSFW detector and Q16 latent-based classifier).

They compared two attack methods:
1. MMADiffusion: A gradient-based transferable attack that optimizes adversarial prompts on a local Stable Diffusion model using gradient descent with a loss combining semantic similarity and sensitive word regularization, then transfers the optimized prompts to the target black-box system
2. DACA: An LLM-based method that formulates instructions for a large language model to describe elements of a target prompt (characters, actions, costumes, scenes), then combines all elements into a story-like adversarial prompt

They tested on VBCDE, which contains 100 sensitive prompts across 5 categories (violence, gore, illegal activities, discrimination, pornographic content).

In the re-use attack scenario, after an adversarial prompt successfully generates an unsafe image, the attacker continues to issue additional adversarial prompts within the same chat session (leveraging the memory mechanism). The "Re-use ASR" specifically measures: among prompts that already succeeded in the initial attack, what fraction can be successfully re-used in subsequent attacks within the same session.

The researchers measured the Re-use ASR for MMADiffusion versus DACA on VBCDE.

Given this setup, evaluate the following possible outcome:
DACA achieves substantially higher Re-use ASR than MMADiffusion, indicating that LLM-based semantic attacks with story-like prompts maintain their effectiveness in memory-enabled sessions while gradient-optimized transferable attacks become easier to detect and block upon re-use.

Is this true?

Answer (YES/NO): NO